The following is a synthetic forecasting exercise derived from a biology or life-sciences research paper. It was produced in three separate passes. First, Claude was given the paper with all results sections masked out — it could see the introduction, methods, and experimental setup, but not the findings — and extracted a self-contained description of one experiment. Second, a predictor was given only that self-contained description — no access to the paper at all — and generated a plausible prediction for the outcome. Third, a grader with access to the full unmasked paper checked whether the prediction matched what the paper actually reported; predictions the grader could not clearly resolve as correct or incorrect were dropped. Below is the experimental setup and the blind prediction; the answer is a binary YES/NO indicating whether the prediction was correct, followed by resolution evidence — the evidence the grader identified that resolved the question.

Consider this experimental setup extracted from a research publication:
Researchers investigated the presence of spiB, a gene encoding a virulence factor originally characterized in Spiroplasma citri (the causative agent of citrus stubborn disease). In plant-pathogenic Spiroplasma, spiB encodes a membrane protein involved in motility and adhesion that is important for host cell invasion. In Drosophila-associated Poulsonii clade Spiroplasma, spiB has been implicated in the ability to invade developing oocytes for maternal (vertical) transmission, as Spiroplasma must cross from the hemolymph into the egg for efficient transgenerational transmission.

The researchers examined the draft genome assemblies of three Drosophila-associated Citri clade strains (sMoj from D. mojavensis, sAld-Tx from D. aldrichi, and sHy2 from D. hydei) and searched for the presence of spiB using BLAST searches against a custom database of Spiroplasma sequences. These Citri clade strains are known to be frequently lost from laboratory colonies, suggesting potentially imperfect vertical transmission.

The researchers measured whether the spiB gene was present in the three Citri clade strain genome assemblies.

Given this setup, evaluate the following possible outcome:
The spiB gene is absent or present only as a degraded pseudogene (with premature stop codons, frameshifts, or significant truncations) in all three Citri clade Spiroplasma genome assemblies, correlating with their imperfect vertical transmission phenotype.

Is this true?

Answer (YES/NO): YES